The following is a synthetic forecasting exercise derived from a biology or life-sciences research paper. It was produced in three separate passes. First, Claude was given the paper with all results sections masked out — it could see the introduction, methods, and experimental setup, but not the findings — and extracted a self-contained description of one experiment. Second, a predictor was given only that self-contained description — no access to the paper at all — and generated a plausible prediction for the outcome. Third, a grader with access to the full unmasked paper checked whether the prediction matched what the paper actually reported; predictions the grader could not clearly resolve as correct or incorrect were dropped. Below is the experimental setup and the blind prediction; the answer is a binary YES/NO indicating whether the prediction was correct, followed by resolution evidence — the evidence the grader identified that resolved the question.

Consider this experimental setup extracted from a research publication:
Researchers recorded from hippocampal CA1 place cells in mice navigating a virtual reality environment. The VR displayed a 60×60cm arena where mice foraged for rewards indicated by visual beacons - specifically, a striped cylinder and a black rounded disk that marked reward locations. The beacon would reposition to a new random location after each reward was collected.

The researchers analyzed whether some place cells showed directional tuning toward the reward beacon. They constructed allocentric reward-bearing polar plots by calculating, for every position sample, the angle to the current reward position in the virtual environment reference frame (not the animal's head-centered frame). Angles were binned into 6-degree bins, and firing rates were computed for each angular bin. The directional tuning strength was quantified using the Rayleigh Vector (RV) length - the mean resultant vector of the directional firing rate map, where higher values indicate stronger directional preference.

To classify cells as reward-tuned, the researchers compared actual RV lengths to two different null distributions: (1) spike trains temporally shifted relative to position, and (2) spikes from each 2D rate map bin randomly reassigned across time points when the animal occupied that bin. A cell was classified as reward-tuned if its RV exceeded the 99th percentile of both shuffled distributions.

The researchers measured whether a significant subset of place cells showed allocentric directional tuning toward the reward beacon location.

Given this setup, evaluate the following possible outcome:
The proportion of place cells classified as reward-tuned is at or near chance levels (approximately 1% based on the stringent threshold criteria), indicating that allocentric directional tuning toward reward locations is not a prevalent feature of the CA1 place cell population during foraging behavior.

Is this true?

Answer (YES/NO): NO